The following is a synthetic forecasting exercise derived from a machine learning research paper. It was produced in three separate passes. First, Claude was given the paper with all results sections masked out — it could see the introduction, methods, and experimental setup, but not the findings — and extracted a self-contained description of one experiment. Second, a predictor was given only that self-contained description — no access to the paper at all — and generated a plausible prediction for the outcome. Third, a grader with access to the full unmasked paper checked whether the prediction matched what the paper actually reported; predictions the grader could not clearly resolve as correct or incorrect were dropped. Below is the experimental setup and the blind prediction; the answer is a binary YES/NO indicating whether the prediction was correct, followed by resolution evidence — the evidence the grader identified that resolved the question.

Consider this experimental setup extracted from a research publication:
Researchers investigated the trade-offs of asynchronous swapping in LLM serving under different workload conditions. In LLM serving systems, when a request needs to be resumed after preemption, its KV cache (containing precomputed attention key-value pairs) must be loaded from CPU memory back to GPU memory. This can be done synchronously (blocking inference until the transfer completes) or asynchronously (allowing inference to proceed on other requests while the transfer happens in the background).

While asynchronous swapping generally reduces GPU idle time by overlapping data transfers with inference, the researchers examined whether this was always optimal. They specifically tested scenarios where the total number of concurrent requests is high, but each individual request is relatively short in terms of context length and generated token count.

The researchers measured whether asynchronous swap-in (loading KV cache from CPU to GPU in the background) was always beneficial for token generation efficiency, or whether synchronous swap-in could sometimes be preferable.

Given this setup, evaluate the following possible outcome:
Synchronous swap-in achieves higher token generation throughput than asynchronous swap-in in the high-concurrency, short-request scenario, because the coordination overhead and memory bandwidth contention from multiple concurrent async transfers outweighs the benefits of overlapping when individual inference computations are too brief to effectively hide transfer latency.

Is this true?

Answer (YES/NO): NO